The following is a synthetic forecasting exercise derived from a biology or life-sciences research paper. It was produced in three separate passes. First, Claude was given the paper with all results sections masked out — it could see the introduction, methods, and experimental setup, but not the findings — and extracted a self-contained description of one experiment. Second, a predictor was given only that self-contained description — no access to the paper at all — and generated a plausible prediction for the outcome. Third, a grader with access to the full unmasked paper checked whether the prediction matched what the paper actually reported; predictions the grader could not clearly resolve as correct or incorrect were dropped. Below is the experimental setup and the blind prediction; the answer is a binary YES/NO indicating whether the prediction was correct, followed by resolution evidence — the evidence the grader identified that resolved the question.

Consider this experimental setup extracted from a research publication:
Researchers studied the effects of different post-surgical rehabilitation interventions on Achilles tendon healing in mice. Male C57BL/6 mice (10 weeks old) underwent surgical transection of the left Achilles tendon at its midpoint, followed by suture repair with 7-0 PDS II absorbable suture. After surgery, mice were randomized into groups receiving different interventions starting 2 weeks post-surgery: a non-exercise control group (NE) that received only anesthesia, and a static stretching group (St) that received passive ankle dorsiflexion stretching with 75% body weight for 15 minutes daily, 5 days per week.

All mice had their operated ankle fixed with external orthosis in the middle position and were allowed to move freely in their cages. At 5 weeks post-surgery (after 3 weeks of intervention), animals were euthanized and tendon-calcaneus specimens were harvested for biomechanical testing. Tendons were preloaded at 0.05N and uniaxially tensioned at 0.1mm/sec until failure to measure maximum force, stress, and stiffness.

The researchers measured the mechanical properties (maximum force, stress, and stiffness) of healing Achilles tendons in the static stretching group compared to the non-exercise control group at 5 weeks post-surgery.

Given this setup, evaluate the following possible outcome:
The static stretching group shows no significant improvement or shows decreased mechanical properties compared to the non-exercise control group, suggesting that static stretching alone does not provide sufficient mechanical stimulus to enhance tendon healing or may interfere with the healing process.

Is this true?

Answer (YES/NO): YES